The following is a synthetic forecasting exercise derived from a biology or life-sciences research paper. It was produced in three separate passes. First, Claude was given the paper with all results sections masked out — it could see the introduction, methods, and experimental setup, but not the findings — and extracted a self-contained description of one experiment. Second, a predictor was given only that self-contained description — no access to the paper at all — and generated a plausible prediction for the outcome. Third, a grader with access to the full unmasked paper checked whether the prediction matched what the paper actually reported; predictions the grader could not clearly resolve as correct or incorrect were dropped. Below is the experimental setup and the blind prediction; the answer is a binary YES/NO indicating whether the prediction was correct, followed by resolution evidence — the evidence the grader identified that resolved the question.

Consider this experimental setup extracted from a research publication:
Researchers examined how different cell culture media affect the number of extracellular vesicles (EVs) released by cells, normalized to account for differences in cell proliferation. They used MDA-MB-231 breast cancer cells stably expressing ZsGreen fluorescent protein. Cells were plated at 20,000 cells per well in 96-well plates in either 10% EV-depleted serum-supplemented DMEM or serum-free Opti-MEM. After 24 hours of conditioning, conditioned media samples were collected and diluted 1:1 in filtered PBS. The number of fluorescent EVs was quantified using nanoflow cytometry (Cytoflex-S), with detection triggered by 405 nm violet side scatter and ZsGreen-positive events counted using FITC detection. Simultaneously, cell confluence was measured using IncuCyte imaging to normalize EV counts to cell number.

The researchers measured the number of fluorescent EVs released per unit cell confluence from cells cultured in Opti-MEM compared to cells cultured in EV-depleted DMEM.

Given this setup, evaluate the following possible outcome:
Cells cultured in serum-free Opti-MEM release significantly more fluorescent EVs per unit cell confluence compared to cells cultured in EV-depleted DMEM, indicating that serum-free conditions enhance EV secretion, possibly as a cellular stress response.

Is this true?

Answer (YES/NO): YES